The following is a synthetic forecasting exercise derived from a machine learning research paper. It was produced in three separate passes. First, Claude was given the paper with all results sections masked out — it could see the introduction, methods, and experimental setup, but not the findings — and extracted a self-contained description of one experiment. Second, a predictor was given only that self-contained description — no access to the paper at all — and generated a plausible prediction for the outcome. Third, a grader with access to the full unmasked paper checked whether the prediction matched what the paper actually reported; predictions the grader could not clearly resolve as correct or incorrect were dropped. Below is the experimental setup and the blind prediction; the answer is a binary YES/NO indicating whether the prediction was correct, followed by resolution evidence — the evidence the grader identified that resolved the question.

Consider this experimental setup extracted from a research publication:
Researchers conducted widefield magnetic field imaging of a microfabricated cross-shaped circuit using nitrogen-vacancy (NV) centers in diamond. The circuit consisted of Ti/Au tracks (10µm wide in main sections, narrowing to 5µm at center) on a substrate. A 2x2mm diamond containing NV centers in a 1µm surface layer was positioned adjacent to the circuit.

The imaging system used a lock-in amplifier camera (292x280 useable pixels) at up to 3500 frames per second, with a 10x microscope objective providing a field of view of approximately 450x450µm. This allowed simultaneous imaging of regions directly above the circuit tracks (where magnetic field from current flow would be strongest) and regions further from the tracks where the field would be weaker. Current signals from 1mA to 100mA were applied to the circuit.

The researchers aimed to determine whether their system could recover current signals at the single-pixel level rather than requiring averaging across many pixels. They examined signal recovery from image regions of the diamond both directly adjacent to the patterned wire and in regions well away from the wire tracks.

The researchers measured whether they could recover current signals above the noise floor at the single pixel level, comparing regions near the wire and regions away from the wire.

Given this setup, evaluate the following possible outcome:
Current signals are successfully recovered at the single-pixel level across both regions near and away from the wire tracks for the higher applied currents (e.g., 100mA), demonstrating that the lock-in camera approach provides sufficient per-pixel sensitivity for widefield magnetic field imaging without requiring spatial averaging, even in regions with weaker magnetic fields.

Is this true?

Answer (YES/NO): NO